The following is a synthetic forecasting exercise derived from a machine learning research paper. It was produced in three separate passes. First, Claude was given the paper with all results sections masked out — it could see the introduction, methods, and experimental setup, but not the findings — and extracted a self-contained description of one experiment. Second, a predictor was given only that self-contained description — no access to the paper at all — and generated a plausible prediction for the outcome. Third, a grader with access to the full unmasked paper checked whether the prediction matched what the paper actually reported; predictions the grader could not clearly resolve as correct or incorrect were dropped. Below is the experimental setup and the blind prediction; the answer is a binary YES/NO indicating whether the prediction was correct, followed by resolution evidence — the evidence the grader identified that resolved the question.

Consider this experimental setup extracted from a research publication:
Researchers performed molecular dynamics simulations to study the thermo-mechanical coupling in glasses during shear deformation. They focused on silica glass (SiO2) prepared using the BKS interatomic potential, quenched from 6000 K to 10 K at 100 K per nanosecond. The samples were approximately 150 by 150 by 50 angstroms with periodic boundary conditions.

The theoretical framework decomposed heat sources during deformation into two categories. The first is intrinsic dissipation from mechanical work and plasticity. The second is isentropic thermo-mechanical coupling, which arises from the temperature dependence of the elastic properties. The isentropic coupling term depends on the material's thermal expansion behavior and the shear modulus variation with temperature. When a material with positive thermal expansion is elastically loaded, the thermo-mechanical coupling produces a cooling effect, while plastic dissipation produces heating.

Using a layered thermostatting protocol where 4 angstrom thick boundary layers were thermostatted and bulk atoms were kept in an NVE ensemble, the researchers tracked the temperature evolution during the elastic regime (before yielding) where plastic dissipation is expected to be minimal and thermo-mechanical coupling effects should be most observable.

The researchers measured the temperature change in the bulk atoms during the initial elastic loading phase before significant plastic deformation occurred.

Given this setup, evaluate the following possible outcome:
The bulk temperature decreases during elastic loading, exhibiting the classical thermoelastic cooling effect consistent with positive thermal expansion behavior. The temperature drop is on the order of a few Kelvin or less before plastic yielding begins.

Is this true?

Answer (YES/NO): NO